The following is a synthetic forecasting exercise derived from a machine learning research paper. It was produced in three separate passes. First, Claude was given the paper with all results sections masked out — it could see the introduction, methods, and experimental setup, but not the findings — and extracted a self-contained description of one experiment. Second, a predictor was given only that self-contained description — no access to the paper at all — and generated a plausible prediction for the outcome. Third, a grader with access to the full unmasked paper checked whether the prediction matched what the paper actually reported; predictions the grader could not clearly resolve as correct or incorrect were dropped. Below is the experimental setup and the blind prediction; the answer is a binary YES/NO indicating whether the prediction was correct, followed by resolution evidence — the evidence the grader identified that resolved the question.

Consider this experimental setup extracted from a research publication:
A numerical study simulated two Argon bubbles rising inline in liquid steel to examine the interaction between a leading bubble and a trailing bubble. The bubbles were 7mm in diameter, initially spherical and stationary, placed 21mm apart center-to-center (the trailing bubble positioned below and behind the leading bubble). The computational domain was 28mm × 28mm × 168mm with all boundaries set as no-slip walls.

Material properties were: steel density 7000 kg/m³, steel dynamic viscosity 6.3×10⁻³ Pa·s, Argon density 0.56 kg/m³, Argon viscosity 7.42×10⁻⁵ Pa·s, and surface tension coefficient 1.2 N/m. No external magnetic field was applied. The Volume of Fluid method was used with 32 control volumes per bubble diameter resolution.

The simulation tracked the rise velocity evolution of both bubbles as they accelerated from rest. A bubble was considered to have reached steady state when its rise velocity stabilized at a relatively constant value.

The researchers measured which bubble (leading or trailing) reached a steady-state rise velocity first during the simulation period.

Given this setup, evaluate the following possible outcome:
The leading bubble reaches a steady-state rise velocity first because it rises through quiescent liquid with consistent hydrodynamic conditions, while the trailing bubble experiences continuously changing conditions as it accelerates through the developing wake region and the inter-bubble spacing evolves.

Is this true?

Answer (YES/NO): YES